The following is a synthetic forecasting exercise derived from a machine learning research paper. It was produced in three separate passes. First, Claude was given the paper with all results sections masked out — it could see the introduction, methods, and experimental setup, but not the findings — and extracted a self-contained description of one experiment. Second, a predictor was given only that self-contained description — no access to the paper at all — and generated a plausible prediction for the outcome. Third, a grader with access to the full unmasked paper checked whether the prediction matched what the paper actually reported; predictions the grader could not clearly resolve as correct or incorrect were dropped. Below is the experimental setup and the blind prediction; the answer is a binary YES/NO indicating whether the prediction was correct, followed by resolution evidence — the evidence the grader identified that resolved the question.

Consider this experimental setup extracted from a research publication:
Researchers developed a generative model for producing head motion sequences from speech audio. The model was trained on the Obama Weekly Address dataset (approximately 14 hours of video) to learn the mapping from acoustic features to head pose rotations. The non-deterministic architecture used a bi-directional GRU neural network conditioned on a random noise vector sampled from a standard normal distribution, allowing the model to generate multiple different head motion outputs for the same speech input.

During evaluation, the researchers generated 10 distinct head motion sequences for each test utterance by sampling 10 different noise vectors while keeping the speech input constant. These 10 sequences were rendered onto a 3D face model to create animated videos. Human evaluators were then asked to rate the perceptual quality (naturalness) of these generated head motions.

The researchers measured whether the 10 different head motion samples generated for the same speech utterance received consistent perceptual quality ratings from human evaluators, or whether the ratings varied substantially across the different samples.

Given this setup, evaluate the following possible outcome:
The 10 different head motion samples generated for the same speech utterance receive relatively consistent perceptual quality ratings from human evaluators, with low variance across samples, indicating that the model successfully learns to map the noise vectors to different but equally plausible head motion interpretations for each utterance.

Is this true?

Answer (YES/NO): NO